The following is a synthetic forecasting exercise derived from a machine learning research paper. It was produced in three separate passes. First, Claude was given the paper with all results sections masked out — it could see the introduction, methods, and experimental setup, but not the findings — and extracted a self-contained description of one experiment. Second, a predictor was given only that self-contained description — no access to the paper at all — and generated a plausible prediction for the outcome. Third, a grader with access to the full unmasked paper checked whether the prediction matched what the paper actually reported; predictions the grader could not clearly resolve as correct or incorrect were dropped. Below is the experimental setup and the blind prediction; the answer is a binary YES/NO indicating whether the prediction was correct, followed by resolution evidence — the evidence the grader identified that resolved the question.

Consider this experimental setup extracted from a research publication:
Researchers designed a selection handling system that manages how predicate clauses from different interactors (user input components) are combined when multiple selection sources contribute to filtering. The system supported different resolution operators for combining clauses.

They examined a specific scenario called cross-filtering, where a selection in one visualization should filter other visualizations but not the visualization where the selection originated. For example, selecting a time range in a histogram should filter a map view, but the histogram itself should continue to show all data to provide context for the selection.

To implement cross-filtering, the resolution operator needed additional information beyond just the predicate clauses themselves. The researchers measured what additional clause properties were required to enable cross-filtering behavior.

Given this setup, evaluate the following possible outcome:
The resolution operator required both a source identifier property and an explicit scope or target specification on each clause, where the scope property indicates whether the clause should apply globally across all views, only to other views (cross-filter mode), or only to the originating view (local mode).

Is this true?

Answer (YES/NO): NO